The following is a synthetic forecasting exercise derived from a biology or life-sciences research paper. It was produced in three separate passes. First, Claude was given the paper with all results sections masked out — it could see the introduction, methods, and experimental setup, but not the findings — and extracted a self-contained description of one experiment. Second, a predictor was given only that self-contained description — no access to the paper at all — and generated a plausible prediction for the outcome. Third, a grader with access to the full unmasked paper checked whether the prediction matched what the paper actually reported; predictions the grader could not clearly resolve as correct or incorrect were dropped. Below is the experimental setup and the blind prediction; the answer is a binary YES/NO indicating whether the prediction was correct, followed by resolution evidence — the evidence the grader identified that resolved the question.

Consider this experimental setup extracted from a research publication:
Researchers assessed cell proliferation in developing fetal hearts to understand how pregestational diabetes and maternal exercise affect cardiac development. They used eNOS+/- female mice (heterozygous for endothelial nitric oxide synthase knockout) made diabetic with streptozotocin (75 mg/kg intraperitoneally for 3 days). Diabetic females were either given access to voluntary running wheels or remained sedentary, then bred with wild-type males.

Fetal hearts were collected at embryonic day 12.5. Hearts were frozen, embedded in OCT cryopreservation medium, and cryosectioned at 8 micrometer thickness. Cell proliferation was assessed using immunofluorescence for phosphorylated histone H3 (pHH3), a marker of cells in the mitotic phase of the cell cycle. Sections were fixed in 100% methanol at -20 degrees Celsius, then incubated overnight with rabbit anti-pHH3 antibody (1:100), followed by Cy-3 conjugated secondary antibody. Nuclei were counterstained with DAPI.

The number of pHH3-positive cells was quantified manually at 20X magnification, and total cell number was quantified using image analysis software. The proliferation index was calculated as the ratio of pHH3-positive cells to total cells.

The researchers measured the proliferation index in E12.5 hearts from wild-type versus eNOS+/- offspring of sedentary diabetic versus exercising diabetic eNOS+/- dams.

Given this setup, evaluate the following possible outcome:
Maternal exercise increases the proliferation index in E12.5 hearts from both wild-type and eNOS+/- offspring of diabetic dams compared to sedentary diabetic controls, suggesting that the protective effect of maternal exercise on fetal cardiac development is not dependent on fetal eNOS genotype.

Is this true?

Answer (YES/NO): YES